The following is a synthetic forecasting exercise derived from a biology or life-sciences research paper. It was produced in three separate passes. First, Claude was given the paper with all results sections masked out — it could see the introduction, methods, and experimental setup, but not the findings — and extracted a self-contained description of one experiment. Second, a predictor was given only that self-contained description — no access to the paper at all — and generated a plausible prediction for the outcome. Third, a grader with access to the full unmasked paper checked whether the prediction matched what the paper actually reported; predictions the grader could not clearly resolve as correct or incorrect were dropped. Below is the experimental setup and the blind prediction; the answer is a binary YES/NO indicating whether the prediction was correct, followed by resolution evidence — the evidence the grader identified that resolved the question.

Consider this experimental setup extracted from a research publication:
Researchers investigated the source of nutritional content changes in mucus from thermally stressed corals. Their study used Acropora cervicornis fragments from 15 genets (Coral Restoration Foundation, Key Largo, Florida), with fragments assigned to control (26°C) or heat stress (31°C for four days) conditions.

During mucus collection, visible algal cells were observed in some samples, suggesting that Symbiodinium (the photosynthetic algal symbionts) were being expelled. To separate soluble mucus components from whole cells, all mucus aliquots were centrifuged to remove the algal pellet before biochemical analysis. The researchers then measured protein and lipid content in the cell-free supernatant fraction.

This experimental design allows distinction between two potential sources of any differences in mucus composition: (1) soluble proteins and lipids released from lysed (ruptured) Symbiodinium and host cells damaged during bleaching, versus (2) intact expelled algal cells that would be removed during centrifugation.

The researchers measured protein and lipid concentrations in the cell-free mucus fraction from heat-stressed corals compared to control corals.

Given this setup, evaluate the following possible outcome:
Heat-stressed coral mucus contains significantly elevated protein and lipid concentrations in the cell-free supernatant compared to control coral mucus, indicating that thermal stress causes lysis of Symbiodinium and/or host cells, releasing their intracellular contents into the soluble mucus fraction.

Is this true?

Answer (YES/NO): YES